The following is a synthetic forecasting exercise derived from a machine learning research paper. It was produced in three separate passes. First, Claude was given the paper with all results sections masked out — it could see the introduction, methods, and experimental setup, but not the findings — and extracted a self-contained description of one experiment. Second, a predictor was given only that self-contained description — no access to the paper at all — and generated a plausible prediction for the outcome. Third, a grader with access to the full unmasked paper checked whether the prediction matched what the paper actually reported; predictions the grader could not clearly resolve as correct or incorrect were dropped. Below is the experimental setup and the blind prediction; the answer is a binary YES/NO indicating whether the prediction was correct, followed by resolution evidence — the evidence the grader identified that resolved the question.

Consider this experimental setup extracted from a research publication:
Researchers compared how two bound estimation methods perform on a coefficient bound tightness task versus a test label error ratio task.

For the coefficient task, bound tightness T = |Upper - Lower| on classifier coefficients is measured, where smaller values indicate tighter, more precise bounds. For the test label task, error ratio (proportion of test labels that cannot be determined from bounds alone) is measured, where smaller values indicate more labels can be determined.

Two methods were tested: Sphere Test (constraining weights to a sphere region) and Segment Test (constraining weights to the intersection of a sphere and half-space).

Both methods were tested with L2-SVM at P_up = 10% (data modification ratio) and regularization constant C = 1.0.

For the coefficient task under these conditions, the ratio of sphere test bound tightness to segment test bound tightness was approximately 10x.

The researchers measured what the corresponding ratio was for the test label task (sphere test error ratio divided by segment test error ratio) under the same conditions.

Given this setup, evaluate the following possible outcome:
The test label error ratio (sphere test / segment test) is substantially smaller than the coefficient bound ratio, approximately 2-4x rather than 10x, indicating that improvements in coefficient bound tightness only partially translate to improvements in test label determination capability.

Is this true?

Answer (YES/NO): YES